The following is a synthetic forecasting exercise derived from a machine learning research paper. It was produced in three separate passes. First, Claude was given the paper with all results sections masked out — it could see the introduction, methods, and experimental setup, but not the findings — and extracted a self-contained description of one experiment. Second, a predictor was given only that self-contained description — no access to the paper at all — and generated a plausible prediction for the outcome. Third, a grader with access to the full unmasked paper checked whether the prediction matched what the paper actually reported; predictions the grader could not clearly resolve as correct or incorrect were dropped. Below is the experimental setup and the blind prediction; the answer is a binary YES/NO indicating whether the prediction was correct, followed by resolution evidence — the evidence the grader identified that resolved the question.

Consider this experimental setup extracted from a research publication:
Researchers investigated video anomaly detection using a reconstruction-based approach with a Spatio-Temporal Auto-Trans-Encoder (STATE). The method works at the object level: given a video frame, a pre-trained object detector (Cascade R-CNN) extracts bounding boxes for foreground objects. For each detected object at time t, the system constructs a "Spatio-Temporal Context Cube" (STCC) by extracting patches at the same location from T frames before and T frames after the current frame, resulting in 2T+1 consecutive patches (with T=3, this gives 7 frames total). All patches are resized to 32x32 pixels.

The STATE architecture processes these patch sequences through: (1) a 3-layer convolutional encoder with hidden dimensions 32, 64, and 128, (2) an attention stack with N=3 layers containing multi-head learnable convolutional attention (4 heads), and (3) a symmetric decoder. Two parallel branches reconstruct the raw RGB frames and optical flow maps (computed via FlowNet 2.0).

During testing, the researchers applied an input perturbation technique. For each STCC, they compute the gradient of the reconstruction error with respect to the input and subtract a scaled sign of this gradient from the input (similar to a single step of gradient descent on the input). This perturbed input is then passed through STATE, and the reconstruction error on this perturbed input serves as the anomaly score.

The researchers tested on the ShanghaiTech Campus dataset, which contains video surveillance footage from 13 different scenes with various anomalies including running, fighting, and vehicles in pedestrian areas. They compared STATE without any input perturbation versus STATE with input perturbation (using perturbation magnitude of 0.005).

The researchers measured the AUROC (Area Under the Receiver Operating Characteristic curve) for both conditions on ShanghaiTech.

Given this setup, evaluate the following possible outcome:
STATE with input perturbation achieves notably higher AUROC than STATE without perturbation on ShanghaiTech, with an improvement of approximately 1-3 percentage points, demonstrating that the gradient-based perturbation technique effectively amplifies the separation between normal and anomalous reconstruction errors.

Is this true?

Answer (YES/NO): NO